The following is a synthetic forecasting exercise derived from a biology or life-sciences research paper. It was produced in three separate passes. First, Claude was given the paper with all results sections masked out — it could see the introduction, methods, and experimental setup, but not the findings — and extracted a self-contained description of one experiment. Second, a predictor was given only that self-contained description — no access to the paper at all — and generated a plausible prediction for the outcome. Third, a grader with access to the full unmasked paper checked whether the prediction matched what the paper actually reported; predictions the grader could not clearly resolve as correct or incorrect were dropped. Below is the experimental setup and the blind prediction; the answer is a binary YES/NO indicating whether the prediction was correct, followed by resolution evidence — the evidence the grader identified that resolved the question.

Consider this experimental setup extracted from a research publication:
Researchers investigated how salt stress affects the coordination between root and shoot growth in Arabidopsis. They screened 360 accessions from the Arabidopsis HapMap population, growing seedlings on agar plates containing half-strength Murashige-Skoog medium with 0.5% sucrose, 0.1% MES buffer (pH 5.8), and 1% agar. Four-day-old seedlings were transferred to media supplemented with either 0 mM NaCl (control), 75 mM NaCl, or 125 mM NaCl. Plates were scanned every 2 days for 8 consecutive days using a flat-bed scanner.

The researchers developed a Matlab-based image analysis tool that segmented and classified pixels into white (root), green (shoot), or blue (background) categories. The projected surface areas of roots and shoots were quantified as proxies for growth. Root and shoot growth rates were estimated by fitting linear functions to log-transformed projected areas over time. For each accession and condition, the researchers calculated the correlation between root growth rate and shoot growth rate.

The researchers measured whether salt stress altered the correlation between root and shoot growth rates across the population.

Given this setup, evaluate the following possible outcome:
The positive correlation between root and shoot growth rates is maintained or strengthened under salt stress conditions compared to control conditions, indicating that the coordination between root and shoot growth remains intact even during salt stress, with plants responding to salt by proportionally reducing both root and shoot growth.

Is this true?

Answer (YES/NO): NO